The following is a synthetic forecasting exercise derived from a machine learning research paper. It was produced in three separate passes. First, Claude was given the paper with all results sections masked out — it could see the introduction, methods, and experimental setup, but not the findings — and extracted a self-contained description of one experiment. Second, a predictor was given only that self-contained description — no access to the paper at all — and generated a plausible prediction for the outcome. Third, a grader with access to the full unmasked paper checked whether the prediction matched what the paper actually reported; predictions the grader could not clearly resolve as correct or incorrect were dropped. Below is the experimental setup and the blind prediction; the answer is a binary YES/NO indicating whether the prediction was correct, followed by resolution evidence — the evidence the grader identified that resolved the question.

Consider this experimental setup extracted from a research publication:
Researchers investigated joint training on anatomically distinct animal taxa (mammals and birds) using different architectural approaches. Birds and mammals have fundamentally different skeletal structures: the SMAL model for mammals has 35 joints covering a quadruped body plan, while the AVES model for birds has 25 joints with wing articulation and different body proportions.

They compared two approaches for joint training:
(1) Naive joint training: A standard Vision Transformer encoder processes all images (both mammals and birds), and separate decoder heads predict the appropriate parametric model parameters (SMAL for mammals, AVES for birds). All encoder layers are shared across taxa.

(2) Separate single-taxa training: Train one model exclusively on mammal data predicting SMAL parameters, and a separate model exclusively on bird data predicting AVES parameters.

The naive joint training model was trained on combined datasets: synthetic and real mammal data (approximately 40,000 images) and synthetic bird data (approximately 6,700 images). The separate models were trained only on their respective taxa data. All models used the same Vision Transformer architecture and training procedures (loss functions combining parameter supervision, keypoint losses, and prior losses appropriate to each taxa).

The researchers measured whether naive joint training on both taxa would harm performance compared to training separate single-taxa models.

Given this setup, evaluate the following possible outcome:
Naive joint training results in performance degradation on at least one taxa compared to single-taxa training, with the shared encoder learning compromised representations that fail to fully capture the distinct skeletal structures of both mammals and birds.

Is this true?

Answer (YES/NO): YES